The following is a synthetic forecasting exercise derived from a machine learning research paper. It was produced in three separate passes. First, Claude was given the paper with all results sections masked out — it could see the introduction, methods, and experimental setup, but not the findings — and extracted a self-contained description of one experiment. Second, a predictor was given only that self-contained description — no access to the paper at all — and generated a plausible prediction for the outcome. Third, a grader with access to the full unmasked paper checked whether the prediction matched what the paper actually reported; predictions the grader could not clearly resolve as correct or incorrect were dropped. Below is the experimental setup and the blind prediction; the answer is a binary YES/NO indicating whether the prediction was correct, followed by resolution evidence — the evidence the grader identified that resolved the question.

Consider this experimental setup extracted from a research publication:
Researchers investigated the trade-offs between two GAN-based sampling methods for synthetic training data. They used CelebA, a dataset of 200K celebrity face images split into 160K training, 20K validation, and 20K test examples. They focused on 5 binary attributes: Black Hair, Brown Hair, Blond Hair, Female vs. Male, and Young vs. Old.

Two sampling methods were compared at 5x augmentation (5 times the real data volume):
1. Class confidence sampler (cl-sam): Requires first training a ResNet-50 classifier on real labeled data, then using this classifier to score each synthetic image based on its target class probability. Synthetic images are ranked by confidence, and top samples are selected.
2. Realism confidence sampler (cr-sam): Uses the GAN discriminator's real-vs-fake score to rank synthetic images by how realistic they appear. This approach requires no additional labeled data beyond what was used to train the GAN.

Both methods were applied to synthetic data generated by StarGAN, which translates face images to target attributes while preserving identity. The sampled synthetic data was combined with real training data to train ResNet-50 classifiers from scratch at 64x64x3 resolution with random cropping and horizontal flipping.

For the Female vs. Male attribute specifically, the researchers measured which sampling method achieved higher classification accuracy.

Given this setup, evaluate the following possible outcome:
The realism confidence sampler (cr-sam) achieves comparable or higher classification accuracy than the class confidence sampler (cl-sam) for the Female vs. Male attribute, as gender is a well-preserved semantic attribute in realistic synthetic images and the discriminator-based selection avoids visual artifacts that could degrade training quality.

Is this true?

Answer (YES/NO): YES